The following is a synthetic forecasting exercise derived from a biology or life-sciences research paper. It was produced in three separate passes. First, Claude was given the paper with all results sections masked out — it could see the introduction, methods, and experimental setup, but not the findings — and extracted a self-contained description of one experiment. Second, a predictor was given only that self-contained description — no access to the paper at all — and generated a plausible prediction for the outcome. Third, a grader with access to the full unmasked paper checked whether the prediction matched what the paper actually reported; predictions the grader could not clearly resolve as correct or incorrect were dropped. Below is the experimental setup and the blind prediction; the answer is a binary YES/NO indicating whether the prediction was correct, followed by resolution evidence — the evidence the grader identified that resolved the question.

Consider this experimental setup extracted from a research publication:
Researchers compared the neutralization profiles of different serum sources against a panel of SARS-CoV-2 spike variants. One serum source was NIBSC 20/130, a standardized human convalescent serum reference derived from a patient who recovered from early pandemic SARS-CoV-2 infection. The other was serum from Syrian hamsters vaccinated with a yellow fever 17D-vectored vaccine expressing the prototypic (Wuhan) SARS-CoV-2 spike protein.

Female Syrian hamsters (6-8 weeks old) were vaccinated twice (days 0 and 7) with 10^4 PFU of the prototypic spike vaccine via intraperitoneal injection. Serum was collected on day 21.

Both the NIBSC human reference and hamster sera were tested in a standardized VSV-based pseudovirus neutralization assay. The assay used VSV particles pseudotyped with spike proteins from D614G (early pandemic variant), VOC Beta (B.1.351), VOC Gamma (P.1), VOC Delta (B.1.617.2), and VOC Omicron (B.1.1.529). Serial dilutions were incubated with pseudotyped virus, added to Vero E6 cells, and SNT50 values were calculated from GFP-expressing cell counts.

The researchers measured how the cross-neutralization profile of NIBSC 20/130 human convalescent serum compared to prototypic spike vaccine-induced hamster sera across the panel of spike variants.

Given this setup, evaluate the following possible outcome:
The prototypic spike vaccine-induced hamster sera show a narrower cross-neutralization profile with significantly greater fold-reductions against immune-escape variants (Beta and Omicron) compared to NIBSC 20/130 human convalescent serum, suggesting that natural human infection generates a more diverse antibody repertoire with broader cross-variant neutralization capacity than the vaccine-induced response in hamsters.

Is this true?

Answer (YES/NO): NO